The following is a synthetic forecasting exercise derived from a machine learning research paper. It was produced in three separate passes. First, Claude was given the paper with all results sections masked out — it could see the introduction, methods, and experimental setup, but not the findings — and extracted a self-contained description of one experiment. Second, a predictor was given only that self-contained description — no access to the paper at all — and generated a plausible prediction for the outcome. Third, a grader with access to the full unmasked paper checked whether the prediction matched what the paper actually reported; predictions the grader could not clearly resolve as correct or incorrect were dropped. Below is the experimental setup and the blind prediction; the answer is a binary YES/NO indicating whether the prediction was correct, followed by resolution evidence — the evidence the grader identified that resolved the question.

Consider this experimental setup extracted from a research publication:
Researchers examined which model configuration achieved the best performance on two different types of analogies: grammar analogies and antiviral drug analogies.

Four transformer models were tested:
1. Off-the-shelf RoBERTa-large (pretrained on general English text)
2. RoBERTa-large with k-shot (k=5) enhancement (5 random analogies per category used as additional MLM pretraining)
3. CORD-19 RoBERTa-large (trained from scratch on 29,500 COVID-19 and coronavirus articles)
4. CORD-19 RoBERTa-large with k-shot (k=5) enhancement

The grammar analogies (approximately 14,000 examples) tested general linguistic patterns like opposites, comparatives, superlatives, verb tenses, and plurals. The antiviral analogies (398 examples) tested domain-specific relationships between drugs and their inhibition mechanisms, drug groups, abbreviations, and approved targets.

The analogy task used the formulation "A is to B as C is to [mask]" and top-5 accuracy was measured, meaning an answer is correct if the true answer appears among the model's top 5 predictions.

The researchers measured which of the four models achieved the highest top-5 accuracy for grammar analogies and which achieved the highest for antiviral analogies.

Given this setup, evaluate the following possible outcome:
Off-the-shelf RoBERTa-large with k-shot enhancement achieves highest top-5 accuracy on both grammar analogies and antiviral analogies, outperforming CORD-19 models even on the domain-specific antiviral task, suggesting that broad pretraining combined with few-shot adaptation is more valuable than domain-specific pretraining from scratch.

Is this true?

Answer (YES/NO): NO